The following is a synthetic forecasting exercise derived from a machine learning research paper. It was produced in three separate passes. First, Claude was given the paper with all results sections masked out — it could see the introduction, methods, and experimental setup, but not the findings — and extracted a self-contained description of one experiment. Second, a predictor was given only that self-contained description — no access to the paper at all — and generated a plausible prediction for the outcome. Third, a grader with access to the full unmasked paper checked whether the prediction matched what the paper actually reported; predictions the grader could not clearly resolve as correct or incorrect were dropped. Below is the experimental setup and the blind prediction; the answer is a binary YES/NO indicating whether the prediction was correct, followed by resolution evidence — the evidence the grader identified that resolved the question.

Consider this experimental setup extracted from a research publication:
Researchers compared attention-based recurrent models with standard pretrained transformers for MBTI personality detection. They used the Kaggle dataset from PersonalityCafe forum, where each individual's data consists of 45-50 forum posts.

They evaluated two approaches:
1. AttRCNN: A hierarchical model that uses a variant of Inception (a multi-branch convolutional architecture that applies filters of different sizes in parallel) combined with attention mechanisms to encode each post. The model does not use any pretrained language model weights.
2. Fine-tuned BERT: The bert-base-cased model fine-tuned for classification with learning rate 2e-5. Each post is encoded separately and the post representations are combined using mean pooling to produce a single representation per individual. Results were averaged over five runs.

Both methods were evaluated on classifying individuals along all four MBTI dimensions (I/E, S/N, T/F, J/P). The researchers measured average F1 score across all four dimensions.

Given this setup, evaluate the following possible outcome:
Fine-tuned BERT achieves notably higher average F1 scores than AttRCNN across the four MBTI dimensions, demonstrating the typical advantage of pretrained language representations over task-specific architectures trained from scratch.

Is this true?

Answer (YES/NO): NO